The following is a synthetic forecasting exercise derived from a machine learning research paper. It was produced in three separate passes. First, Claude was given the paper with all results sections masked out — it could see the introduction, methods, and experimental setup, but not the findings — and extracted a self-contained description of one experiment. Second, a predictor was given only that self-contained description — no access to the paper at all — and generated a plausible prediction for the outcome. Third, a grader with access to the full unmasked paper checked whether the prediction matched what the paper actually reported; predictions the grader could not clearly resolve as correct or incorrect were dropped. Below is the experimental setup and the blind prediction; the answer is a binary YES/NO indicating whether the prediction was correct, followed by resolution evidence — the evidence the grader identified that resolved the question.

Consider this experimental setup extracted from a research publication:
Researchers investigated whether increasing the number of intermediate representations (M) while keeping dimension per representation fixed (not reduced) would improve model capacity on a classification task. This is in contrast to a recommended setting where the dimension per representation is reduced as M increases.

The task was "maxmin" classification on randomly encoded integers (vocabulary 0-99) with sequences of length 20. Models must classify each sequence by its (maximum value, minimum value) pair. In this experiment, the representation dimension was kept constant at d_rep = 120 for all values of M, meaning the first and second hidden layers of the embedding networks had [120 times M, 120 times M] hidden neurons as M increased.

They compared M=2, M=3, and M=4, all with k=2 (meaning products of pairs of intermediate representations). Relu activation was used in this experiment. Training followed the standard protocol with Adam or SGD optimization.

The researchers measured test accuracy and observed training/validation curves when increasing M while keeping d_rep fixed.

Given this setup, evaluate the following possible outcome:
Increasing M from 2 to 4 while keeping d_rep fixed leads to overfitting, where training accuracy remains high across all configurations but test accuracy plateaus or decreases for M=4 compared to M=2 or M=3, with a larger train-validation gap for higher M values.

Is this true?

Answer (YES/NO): YES